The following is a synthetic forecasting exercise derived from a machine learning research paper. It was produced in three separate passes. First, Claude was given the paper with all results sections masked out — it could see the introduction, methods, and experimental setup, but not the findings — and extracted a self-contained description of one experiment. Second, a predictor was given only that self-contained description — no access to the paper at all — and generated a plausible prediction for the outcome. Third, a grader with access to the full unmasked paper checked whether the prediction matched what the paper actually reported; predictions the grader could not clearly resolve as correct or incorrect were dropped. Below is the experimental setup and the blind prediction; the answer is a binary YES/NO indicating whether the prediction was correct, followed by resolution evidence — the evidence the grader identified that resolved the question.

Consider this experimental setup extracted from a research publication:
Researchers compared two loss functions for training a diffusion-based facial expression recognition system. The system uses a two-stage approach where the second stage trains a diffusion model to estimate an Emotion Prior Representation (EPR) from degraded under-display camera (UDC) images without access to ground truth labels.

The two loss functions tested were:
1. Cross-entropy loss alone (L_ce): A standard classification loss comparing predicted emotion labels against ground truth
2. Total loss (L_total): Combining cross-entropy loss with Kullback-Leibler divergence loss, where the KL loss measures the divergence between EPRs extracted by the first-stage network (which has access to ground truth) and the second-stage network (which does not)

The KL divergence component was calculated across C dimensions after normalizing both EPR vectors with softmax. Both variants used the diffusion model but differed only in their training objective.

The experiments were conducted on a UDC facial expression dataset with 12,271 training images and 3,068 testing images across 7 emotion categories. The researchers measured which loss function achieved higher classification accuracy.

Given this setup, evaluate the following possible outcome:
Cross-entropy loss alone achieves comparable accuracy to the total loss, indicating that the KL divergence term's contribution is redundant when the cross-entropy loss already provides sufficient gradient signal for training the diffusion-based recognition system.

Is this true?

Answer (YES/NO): NO